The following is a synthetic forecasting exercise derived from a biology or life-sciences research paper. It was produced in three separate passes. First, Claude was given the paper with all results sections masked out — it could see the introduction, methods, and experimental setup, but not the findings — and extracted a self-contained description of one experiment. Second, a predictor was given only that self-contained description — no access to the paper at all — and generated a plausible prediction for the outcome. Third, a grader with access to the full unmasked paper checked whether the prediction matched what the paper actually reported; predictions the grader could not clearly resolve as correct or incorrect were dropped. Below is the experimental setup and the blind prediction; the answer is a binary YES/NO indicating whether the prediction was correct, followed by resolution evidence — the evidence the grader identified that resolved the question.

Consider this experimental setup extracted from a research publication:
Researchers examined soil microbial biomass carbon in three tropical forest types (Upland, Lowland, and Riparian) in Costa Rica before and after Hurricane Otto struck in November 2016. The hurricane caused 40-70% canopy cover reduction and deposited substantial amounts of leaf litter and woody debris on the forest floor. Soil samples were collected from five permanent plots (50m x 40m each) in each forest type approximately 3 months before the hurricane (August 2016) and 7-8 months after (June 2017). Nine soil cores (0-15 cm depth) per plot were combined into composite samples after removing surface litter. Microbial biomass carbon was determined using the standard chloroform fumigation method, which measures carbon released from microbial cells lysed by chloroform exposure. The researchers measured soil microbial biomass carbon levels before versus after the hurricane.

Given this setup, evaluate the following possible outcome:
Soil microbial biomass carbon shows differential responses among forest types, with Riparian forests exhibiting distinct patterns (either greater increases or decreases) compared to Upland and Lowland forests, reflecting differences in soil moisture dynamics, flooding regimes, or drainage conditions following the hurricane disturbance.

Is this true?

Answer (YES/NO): NO